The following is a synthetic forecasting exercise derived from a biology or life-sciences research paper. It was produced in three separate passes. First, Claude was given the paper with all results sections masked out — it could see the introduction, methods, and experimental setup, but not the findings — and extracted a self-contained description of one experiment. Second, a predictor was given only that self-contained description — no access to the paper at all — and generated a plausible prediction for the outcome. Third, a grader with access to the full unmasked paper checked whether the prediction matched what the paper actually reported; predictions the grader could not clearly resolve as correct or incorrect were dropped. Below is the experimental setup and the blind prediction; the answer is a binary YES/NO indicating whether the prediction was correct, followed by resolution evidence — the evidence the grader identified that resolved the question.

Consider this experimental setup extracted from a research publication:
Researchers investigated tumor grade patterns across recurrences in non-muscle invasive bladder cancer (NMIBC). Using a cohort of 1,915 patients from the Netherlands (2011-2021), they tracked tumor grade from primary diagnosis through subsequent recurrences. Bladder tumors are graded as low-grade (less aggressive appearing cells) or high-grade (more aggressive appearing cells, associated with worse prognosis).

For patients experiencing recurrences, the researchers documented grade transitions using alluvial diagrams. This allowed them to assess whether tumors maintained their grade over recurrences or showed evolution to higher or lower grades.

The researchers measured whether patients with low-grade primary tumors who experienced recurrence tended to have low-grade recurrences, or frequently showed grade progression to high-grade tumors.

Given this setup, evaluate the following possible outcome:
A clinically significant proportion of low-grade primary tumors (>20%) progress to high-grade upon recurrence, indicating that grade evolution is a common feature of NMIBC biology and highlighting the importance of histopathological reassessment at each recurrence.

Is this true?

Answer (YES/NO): NO